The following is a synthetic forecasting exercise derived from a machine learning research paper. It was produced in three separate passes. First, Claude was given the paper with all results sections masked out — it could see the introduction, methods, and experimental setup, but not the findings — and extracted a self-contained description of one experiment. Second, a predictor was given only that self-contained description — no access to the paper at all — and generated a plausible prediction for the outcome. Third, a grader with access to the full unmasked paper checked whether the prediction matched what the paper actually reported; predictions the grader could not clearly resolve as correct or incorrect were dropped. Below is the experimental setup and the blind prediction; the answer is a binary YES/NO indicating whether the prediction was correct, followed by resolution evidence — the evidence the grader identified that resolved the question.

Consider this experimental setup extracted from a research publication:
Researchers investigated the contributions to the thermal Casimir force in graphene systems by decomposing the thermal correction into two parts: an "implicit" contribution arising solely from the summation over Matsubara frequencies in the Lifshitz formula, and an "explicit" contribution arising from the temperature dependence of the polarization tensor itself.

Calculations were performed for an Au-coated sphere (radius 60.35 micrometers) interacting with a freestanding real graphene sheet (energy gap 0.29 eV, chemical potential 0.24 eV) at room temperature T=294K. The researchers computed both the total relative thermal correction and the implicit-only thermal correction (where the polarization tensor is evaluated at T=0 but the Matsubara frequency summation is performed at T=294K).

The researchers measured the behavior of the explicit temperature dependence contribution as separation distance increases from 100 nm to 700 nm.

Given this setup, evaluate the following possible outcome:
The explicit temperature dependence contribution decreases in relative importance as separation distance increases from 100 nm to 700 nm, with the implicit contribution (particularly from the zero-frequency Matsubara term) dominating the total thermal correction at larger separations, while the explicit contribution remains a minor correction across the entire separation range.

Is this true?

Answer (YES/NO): YES